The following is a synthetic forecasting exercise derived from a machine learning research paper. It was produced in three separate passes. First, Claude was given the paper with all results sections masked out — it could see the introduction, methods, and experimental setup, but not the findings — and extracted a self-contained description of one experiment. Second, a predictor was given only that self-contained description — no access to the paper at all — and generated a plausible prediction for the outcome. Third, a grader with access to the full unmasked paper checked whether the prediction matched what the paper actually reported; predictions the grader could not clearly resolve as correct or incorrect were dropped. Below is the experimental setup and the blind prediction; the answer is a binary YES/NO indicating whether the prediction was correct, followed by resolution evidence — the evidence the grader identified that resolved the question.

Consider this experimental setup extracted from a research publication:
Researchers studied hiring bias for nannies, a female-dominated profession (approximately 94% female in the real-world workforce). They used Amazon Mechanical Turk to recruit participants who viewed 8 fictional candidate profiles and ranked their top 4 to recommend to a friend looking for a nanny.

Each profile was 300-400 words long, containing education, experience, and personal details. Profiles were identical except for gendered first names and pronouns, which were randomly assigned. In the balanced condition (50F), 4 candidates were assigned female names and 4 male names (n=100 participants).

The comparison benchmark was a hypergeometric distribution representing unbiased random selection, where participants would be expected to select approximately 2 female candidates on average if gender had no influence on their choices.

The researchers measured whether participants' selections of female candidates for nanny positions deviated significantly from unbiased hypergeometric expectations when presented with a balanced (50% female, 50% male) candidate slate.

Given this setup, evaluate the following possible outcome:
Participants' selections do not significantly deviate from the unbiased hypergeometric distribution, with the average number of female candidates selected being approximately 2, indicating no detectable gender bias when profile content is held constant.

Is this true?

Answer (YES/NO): NO